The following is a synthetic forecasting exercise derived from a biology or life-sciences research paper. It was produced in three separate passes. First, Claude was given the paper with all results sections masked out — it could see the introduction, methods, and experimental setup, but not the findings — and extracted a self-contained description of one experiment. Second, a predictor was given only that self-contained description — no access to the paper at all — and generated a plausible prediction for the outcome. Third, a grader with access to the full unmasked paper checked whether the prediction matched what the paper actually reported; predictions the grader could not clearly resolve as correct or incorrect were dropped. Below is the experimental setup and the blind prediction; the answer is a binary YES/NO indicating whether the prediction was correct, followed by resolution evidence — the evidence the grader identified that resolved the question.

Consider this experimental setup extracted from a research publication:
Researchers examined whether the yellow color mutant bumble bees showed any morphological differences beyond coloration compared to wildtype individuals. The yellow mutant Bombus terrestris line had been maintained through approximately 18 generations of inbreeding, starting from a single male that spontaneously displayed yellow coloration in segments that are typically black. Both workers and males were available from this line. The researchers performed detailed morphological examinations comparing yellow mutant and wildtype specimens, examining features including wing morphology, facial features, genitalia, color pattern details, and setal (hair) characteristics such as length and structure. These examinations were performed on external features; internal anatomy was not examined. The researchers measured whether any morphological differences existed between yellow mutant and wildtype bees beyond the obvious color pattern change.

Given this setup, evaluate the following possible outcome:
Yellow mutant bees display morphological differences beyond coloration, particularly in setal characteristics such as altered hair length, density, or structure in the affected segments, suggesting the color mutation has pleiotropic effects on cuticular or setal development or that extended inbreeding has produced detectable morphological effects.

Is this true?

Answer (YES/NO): YES